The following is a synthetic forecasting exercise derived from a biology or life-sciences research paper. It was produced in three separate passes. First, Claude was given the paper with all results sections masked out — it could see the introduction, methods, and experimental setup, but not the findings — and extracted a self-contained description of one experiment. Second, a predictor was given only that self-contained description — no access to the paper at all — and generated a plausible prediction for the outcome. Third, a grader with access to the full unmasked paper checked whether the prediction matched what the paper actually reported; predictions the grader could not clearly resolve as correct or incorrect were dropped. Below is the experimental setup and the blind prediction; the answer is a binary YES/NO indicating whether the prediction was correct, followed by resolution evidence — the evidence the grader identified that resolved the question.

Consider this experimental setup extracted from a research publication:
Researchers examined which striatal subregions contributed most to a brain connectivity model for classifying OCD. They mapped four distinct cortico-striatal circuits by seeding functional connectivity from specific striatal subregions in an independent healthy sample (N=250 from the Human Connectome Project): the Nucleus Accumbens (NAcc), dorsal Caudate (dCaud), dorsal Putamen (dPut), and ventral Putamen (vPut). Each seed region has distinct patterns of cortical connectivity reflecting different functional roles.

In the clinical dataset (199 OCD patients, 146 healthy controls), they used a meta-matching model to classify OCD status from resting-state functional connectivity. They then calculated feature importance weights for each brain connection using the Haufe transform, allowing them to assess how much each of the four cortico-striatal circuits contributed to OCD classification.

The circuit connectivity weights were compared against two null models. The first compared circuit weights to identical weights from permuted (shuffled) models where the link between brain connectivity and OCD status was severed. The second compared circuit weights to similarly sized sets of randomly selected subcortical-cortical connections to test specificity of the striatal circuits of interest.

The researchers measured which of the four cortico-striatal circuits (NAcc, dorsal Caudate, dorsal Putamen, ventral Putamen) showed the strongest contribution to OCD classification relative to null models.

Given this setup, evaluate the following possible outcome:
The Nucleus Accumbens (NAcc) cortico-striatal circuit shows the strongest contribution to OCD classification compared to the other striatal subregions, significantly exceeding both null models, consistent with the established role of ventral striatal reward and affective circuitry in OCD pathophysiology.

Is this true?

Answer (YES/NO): NO